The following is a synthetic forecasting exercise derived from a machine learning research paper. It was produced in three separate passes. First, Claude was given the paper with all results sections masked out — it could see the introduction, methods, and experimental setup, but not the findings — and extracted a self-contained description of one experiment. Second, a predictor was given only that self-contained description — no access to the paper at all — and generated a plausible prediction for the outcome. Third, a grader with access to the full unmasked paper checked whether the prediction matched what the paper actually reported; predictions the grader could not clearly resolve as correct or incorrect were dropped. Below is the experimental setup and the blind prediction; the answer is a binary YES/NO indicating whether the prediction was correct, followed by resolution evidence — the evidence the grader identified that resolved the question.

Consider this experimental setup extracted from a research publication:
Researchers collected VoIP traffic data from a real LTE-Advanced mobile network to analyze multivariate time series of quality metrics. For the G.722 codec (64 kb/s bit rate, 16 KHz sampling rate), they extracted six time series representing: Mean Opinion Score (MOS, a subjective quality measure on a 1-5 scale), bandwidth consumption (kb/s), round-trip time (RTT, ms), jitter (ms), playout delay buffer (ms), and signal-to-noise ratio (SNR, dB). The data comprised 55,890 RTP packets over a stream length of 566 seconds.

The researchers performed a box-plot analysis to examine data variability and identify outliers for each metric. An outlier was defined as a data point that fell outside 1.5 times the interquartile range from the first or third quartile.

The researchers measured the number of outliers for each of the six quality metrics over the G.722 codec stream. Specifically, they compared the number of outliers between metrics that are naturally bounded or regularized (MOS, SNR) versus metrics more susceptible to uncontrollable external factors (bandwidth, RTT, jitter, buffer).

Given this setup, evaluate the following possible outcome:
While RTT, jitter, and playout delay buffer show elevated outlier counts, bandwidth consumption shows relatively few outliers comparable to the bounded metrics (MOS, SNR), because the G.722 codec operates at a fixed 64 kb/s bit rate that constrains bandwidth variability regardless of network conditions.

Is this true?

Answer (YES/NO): NO